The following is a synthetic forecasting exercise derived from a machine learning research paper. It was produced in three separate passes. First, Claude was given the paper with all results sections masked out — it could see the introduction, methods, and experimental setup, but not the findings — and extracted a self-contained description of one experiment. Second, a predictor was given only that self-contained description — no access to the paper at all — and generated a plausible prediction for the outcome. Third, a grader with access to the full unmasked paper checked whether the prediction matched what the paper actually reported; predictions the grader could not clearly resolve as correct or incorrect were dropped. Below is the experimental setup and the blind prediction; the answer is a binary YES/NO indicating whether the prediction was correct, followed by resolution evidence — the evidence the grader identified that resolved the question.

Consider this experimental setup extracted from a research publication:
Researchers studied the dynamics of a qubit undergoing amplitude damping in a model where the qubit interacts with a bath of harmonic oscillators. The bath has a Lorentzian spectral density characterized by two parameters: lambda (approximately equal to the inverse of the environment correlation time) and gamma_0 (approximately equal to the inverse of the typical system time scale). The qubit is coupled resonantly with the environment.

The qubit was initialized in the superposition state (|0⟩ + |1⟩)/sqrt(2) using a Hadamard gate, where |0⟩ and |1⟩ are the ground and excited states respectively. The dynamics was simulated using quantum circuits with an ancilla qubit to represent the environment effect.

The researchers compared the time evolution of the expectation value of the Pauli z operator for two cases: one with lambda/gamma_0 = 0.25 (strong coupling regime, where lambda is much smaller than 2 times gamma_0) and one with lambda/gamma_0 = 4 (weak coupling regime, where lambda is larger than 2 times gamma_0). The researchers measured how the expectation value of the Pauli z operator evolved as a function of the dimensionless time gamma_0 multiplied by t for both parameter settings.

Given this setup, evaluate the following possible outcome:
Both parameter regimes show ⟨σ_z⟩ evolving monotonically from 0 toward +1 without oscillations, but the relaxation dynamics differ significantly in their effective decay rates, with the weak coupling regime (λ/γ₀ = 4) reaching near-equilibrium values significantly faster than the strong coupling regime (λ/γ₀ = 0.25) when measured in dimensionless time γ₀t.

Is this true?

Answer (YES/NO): NO